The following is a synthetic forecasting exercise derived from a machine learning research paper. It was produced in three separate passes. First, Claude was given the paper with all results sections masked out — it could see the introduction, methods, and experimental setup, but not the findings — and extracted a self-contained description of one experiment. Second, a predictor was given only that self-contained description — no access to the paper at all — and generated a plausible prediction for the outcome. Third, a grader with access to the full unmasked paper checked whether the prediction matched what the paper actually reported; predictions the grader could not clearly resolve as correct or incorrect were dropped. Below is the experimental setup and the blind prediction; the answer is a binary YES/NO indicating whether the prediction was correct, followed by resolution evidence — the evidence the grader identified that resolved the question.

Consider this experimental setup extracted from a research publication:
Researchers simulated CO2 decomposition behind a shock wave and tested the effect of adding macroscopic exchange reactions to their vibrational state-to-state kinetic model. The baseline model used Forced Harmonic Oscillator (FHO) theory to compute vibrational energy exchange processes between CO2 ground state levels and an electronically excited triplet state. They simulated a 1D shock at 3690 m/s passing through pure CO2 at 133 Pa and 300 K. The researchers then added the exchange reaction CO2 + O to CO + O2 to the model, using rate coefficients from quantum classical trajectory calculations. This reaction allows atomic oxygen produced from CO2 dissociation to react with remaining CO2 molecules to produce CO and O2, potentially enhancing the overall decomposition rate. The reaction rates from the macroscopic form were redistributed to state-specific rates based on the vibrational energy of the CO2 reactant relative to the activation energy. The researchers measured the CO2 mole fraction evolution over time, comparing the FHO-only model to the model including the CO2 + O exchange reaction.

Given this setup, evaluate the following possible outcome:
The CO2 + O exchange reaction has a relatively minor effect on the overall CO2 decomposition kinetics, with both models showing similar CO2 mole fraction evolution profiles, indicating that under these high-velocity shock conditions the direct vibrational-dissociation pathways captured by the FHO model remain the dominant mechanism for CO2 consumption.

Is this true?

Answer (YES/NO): NO